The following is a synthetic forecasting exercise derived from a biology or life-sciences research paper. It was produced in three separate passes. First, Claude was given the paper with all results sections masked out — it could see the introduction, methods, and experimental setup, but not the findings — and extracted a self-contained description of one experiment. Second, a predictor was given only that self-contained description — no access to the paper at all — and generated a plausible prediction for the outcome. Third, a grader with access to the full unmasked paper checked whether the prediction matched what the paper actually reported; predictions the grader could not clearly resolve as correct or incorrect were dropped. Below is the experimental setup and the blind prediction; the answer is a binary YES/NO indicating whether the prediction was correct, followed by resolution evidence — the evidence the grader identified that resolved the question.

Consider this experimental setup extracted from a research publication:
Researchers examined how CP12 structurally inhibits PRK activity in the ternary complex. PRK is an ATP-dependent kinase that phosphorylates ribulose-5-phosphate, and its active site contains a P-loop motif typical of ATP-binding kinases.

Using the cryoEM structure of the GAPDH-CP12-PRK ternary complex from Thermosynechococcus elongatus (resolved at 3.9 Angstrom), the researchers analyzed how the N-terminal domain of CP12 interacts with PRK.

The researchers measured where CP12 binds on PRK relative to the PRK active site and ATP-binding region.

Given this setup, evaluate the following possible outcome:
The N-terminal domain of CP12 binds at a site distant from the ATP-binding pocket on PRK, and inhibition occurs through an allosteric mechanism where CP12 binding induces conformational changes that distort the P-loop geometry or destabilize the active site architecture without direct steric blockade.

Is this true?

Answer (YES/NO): NO